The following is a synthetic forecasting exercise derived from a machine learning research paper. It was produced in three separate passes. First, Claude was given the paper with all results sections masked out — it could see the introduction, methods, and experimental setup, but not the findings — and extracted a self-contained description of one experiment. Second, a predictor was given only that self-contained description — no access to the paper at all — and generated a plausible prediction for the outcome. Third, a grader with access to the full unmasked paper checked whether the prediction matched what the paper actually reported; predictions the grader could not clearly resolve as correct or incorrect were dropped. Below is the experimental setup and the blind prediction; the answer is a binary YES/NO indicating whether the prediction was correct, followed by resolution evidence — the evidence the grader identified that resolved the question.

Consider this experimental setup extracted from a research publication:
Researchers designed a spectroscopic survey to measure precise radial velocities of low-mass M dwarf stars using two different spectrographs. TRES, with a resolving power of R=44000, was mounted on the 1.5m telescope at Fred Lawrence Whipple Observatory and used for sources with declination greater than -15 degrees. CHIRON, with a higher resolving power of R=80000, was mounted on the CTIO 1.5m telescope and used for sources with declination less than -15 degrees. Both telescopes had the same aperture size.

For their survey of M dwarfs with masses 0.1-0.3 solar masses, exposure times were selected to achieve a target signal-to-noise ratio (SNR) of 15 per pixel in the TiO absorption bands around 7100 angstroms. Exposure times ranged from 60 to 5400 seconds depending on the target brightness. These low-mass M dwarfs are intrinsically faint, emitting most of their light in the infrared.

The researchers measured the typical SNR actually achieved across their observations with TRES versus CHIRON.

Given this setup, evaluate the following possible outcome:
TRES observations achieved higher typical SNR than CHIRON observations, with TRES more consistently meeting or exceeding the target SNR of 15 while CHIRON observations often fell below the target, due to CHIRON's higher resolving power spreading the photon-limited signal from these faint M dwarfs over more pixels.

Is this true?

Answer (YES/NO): NO